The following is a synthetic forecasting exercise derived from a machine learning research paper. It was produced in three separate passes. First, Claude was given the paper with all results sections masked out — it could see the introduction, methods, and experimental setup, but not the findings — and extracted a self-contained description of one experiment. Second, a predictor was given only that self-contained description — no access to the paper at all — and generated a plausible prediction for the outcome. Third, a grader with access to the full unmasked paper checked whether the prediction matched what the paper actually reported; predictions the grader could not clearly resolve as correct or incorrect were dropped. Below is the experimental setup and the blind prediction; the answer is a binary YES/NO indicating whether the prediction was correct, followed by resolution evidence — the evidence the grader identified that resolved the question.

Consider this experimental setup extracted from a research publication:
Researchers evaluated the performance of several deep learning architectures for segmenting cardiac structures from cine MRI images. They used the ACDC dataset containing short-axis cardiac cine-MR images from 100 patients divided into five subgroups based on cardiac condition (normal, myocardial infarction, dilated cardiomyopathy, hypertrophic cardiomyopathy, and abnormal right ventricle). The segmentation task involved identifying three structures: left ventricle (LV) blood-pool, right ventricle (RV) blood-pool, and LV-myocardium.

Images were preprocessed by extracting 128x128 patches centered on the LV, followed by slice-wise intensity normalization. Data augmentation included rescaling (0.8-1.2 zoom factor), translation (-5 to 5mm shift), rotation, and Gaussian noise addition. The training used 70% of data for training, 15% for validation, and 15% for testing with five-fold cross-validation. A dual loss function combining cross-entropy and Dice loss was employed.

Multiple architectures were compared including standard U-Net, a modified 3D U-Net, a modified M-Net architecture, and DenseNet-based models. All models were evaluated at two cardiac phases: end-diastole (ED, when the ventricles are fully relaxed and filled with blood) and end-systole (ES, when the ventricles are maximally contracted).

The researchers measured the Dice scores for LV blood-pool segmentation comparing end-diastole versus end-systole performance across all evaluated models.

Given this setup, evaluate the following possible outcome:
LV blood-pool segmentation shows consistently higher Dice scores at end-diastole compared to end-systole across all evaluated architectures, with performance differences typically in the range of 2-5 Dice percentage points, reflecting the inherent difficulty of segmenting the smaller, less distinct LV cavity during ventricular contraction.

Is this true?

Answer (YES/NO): NO